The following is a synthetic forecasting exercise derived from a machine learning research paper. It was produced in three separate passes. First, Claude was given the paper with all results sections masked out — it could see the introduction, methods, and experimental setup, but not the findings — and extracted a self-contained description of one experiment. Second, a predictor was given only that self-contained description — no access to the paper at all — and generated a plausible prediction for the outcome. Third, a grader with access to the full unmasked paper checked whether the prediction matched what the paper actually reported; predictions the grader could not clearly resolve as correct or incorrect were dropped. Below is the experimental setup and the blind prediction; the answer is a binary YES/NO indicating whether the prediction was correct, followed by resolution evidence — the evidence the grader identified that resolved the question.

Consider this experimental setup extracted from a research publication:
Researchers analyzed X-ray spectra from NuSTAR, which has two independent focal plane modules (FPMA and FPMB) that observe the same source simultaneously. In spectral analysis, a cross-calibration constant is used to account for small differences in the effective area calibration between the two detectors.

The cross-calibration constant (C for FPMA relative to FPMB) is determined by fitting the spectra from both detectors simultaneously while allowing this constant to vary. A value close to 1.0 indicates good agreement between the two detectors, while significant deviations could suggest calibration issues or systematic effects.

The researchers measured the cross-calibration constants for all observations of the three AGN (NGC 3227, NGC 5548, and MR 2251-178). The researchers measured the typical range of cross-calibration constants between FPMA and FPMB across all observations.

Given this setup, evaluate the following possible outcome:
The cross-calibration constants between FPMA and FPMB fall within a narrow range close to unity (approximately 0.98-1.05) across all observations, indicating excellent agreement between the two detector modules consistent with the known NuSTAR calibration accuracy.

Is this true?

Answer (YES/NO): NO